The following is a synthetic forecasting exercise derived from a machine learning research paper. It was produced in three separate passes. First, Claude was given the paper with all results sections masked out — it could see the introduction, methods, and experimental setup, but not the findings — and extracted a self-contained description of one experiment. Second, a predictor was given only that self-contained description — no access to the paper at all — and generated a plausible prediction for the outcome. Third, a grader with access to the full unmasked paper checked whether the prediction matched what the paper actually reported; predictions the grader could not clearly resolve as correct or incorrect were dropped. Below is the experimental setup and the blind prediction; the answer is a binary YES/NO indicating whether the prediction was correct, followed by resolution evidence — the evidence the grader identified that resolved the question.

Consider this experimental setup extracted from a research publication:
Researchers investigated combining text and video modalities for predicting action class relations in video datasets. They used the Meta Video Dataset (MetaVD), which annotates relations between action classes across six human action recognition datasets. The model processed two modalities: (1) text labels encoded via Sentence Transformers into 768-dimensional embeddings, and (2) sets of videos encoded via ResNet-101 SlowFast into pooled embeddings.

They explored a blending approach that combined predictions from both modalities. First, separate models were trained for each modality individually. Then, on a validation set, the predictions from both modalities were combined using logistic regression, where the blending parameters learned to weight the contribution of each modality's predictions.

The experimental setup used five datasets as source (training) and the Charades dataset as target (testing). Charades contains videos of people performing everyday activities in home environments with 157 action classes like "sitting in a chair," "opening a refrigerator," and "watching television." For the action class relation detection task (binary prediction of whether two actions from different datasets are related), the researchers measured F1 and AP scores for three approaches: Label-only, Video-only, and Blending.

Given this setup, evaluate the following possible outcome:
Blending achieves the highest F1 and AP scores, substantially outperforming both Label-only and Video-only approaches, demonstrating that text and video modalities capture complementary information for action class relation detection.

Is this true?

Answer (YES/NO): NO